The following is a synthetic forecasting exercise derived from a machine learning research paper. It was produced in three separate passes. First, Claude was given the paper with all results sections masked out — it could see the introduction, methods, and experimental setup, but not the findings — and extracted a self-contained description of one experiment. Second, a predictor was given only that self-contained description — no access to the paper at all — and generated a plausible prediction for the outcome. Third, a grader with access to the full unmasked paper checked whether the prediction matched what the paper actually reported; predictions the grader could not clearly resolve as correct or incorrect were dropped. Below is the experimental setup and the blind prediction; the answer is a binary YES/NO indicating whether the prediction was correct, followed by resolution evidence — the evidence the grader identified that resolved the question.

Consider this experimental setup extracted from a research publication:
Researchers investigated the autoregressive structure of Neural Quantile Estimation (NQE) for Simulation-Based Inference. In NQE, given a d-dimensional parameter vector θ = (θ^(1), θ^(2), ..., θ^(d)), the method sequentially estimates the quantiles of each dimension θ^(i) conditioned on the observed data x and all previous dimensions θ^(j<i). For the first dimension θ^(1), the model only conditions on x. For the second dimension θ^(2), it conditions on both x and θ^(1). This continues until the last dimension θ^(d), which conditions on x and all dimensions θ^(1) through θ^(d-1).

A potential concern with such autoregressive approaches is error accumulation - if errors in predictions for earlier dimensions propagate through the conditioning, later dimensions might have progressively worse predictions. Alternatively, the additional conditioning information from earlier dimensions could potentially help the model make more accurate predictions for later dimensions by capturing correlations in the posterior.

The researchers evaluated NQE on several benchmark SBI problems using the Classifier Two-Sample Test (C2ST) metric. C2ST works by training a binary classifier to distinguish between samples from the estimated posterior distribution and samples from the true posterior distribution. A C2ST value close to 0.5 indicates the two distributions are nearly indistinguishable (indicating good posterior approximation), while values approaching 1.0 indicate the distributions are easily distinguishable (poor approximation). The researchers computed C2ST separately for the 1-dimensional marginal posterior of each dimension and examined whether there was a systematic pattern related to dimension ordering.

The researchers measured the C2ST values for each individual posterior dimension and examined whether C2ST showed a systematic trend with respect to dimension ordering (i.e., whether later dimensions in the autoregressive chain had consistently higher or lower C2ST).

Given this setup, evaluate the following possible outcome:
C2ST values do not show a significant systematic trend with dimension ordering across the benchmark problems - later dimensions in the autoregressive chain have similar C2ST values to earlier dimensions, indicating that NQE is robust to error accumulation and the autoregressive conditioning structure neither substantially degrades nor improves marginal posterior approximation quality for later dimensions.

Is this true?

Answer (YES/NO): YES